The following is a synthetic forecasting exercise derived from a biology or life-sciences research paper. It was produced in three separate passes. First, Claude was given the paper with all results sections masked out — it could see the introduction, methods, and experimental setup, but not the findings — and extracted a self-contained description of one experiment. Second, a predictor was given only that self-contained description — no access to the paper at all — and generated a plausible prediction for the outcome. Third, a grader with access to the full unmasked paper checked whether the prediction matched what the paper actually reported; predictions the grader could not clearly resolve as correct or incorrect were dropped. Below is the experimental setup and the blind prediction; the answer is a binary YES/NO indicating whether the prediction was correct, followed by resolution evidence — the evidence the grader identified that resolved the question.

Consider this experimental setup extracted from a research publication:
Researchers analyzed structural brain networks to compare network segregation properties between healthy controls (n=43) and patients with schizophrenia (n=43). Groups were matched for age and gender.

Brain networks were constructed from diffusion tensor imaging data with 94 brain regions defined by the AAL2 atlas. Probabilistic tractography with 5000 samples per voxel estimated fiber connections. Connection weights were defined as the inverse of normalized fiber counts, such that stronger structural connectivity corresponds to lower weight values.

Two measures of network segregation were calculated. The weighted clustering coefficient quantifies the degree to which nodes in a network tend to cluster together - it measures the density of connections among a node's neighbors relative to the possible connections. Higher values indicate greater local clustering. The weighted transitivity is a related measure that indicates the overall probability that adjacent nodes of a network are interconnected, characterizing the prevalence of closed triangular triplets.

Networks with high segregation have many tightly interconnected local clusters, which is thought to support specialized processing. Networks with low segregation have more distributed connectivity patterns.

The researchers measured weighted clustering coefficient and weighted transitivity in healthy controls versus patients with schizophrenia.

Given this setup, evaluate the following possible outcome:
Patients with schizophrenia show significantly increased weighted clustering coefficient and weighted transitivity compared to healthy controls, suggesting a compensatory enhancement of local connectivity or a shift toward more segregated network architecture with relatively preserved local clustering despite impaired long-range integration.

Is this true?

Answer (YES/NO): NO